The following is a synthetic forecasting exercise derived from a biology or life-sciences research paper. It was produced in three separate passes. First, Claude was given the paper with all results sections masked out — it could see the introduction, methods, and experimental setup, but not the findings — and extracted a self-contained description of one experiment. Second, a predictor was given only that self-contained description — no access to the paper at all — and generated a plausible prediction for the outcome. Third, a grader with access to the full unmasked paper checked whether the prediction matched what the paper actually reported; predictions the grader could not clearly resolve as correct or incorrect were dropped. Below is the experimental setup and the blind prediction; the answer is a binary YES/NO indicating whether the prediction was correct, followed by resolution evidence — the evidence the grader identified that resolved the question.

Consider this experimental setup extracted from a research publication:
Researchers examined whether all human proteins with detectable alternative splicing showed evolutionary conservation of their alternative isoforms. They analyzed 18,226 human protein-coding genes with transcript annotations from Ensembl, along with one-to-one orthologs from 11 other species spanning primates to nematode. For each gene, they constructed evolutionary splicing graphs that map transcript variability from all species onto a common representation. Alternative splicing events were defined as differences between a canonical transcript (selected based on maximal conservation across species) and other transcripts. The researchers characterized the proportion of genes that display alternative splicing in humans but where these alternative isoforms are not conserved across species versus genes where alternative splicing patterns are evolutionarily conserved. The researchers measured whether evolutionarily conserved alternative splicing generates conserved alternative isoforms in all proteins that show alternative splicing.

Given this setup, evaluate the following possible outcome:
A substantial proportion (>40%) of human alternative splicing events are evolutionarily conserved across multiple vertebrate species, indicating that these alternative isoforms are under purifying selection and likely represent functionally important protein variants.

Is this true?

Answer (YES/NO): YES